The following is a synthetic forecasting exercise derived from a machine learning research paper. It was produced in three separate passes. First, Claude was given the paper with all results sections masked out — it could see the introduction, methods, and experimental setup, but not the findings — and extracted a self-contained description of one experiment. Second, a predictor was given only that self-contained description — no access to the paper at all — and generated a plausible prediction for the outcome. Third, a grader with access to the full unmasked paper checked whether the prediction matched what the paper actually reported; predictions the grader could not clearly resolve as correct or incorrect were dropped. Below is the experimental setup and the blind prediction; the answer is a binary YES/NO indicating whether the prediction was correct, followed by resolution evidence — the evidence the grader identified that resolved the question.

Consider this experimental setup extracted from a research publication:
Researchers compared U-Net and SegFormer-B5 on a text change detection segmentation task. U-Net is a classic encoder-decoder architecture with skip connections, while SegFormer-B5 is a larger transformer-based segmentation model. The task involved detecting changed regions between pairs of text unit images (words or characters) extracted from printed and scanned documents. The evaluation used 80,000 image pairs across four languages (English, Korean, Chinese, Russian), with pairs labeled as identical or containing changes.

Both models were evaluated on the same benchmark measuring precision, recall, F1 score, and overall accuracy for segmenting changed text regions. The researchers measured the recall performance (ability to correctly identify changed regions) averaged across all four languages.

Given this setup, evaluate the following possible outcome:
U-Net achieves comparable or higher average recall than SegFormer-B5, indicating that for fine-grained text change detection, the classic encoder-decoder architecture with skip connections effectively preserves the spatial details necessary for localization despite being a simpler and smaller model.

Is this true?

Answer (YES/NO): NO